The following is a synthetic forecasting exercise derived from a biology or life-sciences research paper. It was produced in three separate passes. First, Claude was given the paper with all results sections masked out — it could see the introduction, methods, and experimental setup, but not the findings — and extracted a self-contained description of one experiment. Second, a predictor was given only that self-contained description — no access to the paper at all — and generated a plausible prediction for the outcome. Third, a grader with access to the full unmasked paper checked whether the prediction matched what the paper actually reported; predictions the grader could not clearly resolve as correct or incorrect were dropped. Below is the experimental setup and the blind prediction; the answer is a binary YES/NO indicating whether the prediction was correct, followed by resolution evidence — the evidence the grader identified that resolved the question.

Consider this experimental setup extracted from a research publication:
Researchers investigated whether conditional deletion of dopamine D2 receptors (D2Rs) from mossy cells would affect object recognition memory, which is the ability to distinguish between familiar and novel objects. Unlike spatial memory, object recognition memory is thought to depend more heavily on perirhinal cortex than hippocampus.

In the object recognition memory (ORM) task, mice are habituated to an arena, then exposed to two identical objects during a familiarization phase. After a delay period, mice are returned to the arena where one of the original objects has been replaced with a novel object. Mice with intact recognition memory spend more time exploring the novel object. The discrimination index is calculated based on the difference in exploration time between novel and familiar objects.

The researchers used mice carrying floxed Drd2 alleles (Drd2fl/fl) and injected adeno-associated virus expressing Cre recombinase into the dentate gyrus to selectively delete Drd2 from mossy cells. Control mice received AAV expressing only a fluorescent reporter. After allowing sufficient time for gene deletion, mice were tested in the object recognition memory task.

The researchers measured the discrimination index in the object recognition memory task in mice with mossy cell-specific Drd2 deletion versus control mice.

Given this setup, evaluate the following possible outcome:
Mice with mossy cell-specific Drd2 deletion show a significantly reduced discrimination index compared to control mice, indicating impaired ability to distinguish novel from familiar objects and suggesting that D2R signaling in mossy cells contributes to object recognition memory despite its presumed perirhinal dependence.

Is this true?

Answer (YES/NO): NO